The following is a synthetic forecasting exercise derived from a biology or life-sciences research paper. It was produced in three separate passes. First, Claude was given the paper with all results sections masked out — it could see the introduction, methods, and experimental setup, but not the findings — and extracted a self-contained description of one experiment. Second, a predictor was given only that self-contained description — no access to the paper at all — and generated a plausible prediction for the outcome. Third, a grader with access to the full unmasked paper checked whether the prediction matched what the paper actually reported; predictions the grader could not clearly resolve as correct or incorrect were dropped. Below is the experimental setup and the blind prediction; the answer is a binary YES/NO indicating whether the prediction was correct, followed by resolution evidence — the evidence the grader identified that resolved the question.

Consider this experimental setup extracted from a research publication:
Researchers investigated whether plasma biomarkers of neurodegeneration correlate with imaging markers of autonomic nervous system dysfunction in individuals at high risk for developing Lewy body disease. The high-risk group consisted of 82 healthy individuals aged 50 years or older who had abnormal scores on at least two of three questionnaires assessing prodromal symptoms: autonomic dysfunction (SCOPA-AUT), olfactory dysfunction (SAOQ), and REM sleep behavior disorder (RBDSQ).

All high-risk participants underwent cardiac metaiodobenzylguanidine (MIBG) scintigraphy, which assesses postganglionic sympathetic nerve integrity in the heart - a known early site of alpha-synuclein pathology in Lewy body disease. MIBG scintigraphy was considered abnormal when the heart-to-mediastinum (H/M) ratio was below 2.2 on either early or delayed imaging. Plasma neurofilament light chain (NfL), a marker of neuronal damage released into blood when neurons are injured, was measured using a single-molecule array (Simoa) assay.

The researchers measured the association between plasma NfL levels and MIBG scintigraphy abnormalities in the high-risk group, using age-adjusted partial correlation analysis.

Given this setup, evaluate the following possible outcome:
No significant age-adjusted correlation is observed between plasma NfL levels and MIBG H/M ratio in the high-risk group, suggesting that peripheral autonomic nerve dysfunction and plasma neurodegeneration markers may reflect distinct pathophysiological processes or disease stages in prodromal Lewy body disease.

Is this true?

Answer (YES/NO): NO